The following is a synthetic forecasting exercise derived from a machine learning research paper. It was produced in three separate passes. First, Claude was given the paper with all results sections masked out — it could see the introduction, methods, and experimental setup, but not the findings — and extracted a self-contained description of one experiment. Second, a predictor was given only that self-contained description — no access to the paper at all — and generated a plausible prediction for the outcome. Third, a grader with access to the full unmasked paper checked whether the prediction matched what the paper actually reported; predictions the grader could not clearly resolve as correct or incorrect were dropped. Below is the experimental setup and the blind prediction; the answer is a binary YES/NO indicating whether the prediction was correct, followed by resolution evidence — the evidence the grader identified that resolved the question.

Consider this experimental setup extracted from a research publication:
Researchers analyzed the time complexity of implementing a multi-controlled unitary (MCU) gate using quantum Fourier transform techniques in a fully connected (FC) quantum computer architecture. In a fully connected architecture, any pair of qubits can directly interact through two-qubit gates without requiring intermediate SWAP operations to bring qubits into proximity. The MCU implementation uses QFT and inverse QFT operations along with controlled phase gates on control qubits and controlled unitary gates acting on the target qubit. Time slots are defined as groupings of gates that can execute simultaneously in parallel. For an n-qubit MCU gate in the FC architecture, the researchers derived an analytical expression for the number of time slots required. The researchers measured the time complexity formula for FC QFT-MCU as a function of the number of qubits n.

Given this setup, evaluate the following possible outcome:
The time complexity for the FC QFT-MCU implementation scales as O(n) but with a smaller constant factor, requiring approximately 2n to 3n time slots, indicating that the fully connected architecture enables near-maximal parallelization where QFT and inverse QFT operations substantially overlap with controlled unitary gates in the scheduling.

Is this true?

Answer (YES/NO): NO